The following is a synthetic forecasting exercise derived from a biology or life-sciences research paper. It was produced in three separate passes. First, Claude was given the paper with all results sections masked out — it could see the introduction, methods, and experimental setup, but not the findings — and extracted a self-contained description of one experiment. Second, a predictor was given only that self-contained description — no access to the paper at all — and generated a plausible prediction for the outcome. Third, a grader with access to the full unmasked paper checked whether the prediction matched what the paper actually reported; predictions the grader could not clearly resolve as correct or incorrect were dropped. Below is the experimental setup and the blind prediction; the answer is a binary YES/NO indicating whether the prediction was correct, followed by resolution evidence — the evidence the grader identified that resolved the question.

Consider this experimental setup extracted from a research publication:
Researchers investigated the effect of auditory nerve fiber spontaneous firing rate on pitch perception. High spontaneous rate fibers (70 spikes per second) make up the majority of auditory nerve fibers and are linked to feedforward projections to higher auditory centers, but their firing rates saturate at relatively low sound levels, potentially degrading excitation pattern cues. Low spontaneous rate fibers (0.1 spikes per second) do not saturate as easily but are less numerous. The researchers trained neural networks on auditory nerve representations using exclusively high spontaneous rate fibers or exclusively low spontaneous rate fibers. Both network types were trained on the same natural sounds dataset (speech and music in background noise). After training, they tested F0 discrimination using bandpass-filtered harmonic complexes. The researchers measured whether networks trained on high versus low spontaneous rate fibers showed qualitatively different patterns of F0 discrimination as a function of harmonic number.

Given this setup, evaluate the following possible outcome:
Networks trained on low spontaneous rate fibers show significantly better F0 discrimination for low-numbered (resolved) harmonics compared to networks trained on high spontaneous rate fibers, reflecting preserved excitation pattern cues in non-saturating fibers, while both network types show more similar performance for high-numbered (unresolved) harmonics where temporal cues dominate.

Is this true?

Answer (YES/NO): NO